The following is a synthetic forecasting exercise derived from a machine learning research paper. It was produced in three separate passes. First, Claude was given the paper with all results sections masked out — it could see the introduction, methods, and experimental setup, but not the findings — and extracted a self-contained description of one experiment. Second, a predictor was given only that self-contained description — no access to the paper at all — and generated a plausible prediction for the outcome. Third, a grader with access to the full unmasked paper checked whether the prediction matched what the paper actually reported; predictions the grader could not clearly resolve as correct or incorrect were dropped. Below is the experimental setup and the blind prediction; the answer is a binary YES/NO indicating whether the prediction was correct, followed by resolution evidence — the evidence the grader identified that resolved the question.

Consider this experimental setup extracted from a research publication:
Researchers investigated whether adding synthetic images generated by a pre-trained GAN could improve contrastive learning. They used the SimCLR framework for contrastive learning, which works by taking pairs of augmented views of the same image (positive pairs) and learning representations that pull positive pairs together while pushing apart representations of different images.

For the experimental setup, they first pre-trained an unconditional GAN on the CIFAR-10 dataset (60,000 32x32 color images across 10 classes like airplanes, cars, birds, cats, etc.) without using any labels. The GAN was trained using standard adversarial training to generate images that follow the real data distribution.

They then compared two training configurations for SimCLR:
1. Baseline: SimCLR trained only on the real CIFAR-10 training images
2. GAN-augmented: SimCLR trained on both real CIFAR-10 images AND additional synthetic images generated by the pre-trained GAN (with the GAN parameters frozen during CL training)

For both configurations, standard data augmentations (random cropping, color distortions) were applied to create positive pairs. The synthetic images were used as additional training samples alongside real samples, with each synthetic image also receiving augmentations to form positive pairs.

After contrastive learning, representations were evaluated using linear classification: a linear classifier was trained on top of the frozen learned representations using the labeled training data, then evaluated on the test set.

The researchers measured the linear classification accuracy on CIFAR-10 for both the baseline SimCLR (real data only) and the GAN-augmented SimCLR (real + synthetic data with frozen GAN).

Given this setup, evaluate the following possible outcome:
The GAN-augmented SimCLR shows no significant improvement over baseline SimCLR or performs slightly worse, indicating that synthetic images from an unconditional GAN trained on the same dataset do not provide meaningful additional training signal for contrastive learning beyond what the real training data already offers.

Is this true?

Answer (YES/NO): YES